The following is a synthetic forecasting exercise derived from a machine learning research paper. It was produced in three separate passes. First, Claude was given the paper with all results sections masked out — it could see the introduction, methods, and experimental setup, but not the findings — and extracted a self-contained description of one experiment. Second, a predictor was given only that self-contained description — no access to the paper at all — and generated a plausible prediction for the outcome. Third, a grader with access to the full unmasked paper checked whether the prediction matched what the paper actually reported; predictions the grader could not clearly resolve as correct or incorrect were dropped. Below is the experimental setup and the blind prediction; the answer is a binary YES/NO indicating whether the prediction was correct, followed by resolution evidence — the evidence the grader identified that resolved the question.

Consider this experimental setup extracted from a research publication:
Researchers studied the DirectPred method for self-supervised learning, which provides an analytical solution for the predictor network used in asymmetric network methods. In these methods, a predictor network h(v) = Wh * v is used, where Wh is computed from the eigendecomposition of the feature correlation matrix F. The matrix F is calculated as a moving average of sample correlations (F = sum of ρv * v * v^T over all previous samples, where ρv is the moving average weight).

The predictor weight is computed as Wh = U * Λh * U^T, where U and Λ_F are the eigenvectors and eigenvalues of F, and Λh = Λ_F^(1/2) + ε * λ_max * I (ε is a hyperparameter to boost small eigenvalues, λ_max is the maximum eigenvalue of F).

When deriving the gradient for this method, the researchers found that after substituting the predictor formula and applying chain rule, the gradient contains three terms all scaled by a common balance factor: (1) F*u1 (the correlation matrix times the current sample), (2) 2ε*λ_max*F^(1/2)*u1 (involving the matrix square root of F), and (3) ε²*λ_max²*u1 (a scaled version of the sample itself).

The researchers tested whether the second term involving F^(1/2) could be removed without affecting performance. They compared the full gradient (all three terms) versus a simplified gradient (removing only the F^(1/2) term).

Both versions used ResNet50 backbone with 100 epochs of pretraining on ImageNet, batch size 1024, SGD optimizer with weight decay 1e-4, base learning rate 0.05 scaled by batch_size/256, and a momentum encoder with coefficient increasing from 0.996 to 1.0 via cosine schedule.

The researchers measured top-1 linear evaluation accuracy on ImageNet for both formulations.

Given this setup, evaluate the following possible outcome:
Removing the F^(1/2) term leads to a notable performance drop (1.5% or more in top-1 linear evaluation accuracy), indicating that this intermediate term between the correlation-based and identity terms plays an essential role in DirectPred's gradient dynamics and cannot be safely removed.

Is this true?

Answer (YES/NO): NO